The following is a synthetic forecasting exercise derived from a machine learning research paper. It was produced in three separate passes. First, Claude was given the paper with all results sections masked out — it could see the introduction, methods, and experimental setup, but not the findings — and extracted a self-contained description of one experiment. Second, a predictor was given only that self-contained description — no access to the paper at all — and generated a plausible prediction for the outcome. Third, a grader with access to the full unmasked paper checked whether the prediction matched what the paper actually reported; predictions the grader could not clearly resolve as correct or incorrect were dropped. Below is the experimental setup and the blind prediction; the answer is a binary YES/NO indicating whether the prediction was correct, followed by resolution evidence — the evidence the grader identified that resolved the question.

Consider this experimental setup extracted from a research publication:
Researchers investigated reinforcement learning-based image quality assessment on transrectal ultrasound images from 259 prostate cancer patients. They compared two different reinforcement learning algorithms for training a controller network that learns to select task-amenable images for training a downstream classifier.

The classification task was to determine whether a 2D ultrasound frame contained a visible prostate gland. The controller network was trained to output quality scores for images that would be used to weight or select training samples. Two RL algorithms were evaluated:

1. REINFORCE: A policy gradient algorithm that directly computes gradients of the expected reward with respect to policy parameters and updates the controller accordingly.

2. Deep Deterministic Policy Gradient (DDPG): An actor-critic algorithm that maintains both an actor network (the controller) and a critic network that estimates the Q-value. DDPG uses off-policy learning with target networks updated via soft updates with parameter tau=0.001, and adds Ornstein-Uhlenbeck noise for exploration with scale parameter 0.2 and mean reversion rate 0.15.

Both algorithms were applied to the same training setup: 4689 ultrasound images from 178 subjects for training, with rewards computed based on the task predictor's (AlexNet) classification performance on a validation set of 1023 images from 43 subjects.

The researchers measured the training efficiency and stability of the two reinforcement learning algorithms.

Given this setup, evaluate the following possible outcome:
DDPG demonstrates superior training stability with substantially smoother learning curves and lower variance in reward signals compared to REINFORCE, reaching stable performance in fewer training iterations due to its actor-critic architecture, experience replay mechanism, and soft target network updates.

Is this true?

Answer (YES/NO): NO